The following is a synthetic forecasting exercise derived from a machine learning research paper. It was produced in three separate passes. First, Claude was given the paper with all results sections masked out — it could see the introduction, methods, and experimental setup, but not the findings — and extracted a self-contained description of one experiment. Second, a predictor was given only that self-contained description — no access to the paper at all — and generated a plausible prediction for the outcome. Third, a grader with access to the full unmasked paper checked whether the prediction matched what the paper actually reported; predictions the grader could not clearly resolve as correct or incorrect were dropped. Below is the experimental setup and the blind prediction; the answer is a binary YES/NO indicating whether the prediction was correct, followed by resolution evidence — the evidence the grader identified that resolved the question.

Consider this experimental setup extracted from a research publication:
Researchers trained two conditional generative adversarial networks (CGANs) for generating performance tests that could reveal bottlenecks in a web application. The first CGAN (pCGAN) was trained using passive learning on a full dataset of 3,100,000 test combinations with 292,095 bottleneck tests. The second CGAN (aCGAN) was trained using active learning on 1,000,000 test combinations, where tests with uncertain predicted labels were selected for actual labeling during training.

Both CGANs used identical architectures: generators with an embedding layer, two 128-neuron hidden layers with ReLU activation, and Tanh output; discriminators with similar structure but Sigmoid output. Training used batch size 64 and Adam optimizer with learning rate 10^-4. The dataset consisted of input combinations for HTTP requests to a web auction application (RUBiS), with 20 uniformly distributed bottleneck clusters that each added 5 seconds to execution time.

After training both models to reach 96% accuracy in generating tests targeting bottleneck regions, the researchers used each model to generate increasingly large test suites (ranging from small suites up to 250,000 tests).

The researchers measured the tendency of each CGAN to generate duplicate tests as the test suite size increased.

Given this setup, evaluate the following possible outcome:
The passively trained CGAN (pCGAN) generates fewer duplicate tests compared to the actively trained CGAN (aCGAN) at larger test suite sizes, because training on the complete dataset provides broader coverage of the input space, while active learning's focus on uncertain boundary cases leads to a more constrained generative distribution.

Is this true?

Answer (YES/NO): YES